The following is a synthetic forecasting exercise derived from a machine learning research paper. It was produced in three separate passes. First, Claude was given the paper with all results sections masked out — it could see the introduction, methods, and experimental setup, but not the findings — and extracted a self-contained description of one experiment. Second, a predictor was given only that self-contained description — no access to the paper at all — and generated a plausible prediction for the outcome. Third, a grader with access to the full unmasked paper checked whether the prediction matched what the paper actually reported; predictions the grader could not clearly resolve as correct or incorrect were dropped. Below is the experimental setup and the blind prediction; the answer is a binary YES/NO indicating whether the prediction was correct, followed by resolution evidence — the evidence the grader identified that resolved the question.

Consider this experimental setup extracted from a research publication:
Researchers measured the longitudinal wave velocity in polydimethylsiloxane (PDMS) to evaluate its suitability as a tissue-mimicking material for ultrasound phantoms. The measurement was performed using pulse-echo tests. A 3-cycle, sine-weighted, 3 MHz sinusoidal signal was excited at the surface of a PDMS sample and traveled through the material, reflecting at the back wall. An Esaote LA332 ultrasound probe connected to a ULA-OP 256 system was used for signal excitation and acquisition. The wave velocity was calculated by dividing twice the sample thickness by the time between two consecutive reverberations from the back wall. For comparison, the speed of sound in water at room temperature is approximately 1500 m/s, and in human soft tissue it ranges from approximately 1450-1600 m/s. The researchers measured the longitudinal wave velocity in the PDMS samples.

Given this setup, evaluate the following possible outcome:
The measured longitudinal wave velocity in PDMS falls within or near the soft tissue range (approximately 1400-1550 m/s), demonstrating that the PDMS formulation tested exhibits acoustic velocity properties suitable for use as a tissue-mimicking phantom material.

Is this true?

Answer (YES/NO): NO